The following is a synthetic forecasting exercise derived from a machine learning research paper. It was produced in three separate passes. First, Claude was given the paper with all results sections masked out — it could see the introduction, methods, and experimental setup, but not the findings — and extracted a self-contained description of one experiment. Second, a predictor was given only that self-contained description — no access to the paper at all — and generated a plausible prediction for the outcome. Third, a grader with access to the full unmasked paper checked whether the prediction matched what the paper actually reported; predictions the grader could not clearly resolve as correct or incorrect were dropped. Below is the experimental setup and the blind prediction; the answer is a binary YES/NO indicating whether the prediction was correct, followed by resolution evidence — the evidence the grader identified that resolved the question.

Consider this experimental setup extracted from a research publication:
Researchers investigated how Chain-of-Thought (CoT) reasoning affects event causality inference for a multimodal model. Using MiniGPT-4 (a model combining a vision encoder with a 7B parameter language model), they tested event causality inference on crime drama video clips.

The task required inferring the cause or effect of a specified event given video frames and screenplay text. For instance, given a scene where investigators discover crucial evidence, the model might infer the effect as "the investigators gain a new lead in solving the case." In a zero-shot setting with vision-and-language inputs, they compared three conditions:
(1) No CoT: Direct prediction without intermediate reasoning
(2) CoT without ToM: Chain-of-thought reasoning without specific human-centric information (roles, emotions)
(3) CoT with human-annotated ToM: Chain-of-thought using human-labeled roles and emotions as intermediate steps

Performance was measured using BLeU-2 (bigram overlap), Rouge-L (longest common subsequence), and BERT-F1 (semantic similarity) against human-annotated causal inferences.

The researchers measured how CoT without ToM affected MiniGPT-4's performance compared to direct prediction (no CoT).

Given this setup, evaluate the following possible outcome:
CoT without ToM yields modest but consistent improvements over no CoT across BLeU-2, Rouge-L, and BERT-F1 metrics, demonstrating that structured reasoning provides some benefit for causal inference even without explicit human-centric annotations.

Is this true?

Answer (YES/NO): NO